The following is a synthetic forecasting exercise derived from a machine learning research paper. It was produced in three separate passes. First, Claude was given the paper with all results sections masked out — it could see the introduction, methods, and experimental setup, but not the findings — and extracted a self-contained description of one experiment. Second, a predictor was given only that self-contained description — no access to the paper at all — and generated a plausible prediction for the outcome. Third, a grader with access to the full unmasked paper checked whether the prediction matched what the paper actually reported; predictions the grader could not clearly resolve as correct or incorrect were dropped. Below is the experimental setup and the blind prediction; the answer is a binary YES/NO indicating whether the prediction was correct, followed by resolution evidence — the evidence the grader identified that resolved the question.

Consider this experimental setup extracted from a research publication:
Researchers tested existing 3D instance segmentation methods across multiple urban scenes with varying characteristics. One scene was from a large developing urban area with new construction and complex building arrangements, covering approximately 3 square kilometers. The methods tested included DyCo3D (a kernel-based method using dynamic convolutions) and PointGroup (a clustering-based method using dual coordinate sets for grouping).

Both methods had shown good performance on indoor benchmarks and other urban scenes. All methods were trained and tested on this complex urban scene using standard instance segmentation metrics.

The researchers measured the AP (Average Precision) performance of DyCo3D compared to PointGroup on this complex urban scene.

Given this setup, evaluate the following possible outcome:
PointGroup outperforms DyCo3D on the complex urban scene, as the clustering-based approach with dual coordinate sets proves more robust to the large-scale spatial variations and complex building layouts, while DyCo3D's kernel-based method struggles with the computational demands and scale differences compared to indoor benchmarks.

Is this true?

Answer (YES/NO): YES